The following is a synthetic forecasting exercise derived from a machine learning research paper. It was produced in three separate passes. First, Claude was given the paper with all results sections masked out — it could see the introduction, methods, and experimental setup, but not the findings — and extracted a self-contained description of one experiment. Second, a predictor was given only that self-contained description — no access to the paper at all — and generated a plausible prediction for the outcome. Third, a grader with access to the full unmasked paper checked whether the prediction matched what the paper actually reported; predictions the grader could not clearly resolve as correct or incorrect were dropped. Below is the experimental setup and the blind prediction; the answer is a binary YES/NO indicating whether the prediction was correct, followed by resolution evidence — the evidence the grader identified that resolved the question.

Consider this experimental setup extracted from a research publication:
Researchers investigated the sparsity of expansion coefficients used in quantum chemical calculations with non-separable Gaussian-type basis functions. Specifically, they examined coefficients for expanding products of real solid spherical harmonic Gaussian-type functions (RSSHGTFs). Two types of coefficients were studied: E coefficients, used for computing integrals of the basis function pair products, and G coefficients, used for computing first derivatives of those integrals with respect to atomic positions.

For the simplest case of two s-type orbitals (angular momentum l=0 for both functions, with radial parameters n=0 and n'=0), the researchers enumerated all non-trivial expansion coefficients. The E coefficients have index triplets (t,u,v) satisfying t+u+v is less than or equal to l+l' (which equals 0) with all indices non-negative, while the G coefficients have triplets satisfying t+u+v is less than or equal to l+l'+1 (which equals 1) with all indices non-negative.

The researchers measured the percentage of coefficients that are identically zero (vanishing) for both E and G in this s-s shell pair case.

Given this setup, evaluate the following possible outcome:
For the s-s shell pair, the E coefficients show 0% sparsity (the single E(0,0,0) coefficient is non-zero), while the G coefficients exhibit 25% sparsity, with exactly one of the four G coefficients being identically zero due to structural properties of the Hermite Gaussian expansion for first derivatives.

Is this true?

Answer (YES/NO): NO